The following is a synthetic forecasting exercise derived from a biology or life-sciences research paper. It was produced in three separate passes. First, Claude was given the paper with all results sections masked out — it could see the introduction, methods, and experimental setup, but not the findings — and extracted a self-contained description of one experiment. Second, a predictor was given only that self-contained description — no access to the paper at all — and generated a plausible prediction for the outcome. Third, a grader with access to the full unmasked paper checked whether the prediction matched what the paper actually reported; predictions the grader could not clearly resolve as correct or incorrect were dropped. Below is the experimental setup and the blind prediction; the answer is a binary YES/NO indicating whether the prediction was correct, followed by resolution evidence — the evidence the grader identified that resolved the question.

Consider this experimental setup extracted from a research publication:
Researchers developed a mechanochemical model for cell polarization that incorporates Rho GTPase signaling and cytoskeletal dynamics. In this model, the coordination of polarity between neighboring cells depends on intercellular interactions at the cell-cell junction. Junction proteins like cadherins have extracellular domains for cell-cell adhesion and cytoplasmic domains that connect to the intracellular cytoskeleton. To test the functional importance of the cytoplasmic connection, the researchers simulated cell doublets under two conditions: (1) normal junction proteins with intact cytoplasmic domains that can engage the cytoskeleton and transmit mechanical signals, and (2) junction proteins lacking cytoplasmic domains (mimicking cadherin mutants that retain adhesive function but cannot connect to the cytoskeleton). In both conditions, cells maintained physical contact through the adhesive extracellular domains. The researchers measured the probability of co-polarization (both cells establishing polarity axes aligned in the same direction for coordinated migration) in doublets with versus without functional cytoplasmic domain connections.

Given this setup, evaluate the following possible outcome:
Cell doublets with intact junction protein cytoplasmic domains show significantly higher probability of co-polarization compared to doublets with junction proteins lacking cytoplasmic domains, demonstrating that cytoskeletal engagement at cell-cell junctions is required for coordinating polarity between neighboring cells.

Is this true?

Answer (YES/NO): YES